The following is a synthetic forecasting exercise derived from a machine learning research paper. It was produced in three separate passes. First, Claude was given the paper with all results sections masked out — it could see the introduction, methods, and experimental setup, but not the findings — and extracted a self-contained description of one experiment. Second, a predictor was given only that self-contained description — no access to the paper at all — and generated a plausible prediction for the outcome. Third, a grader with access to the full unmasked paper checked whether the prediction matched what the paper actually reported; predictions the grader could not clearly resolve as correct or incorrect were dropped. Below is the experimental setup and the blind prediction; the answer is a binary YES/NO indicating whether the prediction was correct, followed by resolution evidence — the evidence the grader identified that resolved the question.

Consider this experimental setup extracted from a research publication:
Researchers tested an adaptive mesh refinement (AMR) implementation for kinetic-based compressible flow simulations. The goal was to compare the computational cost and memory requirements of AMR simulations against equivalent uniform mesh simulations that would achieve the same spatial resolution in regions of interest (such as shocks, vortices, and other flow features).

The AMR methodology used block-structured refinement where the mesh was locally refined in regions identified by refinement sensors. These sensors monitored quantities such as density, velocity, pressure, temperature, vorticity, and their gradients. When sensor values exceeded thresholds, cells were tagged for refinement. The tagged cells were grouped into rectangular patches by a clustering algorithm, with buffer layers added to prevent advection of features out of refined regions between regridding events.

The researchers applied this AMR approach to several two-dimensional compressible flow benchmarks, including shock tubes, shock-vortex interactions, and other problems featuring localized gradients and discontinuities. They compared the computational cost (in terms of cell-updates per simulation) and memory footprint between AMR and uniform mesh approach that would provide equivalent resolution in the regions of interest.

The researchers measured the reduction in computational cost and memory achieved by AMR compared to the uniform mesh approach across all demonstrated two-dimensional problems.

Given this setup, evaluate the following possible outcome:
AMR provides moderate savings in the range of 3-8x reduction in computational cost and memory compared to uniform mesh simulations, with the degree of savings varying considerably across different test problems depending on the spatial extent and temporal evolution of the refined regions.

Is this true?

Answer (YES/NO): NO